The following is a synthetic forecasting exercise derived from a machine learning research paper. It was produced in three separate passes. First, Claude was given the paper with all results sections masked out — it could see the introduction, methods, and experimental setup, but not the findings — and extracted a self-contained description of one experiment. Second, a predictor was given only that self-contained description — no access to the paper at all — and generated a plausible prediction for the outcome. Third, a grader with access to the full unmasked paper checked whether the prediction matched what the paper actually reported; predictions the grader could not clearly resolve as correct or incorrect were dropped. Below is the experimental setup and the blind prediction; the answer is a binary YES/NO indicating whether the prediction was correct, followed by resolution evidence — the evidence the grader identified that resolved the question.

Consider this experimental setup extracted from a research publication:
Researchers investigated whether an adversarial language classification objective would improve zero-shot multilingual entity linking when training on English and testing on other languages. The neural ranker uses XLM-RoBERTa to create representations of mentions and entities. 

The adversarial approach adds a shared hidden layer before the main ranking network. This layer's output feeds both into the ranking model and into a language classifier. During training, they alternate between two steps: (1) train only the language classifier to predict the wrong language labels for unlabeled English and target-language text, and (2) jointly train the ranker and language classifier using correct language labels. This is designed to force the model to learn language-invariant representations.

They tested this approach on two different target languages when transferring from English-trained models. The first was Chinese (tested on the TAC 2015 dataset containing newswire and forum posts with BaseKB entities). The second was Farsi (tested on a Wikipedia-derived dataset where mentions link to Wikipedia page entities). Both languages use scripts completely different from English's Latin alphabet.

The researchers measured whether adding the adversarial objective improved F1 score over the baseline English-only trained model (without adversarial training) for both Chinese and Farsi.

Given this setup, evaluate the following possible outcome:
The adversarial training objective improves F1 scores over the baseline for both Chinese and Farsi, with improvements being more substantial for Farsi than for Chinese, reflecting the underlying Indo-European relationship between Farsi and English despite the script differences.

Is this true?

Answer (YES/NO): NO